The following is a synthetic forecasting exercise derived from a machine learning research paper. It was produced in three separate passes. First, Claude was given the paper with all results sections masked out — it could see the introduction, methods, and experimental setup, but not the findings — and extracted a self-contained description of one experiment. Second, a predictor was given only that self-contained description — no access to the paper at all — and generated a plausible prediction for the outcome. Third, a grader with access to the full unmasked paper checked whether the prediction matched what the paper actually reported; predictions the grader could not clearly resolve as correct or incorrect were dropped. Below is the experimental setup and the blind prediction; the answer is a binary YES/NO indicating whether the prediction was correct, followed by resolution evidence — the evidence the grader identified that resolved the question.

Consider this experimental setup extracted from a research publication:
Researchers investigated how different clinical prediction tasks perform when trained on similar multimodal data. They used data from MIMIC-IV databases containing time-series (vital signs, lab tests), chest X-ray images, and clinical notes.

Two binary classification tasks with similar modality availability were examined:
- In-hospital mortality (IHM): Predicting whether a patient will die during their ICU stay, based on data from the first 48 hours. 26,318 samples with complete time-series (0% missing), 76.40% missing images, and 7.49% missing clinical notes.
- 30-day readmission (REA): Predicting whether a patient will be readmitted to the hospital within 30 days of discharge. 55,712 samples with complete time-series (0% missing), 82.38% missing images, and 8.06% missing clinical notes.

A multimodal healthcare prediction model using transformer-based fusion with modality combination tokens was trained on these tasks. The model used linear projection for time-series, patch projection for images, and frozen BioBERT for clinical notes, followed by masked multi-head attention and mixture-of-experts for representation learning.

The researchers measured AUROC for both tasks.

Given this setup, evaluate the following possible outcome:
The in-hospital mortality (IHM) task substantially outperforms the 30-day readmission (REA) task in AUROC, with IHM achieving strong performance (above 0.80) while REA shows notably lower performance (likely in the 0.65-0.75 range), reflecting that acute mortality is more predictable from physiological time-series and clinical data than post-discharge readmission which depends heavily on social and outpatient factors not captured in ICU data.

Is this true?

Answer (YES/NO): NO